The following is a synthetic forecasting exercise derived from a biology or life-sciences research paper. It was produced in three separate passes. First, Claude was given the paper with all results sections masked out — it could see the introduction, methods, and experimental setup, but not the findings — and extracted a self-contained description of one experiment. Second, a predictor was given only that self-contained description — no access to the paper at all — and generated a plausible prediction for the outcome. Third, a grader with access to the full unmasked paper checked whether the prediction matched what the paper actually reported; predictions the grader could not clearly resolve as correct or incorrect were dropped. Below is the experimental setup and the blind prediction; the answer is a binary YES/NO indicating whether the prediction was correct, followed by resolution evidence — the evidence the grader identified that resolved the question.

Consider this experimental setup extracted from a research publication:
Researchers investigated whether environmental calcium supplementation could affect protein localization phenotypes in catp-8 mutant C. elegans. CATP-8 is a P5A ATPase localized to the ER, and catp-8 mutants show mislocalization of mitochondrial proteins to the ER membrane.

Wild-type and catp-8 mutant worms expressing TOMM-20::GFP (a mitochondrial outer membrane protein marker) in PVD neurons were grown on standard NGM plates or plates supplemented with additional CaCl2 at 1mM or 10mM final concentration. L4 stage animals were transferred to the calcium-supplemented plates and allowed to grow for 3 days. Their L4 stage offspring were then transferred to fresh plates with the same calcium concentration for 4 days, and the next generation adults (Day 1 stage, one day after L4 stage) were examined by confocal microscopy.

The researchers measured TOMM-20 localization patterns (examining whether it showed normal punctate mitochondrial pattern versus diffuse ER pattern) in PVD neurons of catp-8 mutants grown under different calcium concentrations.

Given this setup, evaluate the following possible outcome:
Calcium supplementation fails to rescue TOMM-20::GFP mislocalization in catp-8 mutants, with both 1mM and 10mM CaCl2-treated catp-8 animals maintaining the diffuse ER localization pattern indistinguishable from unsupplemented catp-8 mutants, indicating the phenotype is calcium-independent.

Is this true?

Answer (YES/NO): YES